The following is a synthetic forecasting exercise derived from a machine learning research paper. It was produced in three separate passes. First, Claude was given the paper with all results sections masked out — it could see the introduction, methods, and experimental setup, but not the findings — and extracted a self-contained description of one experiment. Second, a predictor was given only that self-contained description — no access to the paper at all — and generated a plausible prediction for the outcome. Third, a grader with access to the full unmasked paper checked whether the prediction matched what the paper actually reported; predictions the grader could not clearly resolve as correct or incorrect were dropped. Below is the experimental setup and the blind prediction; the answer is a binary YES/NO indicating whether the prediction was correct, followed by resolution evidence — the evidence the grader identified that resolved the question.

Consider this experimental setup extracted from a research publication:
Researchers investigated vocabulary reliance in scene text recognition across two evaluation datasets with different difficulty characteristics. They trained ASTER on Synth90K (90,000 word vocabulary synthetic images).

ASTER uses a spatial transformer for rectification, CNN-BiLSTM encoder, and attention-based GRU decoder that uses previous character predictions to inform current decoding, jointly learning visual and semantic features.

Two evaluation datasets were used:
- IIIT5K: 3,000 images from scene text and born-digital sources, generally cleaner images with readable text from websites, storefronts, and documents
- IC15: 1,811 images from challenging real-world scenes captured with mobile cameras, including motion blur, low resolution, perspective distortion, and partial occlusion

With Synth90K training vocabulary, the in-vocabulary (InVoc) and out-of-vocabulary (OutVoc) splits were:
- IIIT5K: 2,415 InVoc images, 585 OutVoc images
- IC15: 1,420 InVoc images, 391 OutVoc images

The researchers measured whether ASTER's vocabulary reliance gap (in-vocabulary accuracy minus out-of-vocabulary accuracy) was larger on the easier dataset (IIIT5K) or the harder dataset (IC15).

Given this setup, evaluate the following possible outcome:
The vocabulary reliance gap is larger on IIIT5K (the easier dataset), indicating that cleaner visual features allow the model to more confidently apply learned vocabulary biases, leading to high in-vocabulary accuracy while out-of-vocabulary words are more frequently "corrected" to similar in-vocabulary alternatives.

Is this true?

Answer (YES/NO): NO